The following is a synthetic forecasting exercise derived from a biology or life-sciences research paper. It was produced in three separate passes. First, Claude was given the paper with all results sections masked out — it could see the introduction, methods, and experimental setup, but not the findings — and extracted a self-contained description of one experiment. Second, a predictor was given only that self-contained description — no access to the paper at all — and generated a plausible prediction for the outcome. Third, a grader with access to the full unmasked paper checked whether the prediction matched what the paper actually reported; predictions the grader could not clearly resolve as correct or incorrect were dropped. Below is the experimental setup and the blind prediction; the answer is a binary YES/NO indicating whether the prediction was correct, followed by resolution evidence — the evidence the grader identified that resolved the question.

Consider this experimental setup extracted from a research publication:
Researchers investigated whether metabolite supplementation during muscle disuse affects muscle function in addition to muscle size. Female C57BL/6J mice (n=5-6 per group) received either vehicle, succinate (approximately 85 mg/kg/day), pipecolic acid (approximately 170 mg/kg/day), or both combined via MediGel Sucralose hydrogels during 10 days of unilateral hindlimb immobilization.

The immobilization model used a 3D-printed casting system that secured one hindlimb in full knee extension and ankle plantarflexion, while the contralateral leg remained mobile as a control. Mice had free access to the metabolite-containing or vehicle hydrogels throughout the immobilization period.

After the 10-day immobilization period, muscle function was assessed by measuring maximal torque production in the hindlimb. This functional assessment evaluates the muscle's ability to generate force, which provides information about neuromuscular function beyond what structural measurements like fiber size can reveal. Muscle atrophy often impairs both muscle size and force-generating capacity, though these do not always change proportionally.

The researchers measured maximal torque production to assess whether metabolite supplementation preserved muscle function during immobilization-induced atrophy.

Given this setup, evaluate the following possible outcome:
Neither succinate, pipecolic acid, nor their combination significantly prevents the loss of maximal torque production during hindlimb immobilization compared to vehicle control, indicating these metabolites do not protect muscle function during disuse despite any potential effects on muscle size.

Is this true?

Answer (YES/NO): NO